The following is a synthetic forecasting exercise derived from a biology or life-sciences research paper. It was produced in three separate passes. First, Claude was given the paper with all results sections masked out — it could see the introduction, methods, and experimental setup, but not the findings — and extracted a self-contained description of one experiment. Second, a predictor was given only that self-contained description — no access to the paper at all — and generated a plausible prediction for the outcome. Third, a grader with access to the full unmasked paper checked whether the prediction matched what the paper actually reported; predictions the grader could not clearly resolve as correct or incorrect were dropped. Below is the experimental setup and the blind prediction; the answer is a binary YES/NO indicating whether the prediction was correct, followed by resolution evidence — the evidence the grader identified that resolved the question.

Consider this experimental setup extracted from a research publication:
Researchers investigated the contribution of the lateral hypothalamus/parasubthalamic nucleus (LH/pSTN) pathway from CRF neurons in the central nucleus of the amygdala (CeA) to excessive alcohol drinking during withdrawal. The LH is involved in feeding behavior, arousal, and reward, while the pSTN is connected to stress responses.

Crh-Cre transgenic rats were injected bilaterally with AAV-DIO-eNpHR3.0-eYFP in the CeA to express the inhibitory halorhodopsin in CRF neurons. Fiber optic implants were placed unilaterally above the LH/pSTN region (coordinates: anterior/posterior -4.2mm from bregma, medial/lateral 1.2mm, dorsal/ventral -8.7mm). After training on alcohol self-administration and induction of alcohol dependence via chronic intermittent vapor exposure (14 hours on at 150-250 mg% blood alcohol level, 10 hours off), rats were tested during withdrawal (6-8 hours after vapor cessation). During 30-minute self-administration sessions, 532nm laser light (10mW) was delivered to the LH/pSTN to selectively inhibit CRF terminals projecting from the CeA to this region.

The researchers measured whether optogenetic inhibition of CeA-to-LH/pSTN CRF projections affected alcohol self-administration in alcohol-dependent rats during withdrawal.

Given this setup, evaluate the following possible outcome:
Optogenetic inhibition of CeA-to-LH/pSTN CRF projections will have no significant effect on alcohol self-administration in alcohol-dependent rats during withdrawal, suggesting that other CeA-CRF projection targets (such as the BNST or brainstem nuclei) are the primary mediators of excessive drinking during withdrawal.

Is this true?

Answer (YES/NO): YES